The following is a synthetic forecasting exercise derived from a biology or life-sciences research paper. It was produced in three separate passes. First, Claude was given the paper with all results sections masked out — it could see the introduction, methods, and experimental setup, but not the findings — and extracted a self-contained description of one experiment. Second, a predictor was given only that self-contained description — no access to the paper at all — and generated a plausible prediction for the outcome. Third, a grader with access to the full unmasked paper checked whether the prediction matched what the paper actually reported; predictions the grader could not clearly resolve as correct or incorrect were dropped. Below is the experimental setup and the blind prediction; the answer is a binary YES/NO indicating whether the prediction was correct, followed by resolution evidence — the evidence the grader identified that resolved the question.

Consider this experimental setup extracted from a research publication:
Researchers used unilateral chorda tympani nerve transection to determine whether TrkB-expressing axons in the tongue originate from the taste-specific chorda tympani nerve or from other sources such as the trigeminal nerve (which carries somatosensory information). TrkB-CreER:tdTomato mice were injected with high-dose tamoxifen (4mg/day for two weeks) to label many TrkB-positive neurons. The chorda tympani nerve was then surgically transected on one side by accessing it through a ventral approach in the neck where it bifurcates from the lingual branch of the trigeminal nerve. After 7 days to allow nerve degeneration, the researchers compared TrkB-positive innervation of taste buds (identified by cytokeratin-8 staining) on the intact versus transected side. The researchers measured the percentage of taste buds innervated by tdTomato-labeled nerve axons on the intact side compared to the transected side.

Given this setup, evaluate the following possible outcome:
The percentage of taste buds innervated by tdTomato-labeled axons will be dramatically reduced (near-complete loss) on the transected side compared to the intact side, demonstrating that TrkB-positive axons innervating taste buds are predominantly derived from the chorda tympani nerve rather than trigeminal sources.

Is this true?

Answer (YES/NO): YES